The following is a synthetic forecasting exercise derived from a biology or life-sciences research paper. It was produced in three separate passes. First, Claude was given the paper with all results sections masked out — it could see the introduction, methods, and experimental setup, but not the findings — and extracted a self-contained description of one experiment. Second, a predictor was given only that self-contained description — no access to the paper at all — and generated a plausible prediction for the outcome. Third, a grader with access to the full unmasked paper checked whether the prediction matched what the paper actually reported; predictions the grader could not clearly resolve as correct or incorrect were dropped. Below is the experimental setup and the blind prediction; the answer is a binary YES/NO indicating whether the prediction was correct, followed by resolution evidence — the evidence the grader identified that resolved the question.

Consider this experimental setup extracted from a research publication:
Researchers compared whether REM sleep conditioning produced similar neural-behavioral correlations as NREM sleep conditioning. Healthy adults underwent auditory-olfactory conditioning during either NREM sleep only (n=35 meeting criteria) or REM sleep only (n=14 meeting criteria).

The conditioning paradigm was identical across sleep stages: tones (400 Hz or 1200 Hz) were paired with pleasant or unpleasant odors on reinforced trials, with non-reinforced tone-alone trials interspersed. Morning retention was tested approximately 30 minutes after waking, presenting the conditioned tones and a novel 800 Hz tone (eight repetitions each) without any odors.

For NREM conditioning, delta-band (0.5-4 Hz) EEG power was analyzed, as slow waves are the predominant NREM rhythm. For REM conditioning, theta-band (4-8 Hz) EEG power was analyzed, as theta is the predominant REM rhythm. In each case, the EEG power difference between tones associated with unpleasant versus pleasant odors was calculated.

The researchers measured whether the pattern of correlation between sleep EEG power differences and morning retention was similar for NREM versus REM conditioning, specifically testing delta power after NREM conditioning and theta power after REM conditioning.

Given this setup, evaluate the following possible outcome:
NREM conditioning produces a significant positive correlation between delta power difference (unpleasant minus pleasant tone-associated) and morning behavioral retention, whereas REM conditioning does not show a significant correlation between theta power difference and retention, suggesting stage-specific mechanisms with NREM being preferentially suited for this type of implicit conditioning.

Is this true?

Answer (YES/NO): NO